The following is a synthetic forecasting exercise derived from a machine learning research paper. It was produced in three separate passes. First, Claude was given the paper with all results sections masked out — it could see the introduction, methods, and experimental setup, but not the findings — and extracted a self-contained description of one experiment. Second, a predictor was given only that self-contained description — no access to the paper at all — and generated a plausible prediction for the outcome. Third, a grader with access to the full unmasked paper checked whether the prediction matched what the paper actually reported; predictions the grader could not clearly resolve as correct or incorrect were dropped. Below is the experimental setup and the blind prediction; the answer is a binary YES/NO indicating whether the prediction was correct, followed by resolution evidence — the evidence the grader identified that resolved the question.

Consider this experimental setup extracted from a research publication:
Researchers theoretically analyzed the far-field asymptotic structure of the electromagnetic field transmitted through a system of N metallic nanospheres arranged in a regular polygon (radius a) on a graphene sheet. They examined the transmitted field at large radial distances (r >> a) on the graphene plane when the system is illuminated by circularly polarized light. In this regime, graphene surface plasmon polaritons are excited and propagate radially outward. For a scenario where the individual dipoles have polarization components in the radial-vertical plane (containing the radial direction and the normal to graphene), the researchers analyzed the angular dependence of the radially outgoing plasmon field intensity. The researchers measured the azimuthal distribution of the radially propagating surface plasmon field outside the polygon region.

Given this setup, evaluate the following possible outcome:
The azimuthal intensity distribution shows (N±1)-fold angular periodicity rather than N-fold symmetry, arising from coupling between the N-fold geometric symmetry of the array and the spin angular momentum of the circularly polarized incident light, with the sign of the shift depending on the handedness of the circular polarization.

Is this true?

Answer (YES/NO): NO